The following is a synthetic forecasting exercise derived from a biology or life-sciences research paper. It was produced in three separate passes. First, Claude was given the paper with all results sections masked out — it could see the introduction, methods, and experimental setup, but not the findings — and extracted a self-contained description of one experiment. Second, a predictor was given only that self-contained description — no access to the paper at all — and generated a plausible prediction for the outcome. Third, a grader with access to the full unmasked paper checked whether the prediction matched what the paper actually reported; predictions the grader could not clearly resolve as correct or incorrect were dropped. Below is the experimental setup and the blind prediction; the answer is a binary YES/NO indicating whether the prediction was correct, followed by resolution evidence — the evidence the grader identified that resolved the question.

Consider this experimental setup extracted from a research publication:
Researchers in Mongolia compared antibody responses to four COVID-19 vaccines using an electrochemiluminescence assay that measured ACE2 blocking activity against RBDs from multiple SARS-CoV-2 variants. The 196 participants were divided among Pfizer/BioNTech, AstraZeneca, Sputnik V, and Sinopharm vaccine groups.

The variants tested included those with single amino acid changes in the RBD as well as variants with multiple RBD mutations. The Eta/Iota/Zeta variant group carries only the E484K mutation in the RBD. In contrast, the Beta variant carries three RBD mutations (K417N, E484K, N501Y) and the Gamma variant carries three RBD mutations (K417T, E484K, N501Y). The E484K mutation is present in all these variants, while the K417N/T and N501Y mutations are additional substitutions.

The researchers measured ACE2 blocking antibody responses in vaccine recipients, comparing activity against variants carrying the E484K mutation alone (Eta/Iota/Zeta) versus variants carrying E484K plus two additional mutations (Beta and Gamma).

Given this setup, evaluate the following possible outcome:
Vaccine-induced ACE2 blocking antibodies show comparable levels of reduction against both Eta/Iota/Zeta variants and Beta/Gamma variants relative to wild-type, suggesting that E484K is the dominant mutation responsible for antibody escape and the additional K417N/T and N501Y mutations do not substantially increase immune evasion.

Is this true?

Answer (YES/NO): NO